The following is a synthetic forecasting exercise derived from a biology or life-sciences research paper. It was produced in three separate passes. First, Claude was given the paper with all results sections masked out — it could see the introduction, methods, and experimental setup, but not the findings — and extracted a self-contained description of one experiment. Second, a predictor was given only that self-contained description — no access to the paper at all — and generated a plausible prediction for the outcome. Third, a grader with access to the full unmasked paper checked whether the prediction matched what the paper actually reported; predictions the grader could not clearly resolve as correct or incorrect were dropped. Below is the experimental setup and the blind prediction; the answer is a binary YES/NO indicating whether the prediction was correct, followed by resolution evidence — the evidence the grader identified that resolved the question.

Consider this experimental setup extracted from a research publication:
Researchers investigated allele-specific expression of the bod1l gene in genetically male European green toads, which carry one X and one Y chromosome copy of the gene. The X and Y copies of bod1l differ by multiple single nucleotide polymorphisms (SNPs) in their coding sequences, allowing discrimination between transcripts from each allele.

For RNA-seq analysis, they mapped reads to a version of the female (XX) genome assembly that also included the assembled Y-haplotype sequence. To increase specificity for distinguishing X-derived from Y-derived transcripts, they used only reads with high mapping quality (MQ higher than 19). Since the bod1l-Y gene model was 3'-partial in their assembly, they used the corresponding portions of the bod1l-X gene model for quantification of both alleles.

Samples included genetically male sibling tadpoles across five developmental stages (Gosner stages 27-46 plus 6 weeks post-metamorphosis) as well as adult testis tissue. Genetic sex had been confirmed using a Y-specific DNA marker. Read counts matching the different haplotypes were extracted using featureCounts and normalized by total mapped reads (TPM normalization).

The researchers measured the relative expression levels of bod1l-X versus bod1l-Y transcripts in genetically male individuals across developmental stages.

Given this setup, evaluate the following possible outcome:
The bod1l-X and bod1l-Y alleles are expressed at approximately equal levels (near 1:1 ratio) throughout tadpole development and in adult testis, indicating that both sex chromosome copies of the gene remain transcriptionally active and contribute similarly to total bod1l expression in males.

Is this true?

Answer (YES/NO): NO